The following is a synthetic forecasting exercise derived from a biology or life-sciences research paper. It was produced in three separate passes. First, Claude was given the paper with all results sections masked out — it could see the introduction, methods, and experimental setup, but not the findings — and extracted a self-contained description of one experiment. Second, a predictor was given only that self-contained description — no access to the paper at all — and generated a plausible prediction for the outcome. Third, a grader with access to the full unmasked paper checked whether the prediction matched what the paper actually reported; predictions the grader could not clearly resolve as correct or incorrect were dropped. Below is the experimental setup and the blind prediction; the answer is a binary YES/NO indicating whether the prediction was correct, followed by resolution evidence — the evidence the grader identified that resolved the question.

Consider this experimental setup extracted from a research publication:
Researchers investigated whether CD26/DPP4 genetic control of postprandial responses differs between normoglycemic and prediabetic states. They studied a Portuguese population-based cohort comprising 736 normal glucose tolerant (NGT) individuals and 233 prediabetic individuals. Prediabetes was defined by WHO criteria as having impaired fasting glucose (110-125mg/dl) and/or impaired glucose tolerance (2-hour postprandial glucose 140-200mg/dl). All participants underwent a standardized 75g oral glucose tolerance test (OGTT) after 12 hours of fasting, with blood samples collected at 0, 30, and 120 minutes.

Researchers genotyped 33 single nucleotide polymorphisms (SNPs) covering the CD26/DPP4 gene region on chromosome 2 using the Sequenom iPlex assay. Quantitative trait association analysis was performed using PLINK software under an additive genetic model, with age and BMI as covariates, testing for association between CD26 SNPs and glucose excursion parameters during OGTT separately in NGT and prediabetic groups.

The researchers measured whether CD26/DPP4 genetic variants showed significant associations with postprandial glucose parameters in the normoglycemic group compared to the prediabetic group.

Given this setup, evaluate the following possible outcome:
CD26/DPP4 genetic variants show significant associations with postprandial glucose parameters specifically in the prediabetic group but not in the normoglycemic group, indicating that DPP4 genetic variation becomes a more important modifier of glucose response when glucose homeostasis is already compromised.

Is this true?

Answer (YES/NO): NO